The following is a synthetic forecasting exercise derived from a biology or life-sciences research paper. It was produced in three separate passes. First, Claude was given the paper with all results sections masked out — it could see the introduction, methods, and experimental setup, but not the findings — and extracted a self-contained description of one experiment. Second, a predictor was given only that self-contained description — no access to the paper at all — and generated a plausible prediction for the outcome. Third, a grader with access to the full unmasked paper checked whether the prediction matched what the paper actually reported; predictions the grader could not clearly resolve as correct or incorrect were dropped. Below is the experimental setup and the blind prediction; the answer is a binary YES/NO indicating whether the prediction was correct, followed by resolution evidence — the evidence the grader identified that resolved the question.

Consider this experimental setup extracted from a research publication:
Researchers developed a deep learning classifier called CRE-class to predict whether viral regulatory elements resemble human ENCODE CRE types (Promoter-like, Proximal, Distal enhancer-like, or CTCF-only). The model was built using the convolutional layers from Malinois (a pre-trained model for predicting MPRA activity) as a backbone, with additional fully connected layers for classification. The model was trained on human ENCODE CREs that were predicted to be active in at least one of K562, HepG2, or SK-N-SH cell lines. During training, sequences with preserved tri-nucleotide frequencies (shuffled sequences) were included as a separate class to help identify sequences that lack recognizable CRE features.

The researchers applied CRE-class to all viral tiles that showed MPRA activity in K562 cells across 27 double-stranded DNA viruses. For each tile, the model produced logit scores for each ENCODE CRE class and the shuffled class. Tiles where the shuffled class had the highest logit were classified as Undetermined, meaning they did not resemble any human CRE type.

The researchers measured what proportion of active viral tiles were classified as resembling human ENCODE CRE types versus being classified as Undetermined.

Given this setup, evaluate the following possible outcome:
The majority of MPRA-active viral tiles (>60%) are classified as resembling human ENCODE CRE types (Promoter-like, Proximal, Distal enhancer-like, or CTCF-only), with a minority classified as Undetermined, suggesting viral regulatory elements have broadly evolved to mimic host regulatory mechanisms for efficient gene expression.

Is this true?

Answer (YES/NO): NO